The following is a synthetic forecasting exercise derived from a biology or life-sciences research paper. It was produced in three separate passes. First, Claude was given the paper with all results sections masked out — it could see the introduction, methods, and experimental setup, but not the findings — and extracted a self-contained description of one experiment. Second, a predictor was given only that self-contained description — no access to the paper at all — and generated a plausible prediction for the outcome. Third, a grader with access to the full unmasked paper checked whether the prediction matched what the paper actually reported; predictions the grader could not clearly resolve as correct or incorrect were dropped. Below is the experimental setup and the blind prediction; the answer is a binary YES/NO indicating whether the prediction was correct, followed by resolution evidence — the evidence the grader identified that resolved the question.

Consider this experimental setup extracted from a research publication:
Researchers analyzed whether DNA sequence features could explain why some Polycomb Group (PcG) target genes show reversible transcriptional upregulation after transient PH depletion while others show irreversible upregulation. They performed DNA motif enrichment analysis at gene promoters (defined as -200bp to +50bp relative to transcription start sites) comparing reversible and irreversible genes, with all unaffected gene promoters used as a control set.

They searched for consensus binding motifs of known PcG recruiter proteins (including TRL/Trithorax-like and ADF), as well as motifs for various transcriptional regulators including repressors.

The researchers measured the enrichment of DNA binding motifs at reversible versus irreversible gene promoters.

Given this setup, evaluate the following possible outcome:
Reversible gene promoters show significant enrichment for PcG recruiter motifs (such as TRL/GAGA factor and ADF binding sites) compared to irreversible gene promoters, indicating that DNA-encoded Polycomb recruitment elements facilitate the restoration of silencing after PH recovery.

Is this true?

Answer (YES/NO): YES